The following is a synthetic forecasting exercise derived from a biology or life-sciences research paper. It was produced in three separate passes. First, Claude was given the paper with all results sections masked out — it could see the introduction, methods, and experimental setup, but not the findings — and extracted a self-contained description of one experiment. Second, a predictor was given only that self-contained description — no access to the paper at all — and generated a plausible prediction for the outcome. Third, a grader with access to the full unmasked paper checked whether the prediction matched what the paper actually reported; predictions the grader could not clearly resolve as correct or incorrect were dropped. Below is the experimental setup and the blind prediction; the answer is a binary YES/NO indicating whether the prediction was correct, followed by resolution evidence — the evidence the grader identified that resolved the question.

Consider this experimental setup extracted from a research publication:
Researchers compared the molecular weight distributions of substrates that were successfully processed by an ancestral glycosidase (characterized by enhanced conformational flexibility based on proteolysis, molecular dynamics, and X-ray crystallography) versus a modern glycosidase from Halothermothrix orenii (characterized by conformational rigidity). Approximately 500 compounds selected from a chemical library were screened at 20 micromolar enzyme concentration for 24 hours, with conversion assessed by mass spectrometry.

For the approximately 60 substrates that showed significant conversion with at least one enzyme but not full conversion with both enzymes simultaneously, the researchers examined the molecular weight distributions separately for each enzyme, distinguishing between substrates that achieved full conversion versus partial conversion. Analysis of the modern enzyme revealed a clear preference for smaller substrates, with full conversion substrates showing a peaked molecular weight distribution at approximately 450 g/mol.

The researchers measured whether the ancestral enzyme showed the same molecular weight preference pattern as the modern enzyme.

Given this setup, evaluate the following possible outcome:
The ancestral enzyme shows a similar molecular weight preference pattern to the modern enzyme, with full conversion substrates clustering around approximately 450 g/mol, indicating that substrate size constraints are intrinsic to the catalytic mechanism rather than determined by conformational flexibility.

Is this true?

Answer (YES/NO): NO